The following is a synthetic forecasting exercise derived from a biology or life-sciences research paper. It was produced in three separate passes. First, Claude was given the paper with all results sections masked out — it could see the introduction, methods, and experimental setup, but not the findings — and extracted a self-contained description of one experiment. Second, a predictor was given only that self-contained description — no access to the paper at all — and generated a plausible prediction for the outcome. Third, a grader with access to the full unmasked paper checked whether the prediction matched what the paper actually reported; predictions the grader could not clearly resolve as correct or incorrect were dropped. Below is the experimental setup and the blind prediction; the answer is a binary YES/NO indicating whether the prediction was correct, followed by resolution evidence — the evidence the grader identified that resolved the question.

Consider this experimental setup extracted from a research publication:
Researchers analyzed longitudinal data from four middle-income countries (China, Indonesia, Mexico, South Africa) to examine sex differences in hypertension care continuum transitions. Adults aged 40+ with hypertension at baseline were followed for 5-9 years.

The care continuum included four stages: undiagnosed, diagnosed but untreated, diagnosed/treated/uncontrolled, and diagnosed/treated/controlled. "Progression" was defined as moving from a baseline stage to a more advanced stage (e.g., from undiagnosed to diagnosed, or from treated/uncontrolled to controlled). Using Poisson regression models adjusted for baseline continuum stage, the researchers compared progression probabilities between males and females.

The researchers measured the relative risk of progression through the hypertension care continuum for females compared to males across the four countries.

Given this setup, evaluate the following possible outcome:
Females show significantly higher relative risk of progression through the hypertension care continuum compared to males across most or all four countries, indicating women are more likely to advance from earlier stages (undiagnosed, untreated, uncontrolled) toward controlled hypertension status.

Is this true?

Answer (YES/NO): NO